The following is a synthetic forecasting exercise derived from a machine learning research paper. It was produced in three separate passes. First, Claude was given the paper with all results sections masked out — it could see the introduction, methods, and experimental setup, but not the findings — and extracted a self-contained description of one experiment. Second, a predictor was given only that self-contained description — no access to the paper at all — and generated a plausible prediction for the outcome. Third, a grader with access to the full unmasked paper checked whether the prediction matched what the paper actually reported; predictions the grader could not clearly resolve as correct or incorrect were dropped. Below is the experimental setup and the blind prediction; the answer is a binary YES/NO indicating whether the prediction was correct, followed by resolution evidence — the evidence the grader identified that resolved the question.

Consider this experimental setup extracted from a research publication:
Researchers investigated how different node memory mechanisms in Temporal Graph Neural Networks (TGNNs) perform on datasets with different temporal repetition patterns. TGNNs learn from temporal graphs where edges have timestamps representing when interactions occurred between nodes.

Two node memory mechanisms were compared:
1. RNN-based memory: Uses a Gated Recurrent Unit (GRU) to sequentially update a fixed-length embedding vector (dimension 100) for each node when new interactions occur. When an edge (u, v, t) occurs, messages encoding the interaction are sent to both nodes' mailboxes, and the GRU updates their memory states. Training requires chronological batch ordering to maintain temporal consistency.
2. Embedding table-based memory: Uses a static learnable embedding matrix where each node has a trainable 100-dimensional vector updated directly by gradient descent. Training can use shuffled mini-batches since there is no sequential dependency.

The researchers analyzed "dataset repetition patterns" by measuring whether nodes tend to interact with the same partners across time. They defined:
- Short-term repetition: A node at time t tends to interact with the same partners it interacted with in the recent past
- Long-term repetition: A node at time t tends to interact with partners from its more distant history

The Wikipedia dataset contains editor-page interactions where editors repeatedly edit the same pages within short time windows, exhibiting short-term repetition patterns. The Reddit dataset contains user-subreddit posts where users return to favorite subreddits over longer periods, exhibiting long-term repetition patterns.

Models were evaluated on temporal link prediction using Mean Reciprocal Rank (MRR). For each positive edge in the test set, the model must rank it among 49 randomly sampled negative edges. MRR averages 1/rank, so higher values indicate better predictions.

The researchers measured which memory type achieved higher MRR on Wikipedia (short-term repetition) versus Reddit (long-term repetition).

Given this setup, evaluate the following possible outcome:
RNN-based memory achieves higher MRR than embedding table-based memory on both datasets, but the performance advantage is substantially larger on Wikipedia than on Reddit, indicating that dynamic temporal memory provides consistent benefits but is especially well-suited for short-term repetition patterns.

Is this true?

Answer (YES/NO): NO